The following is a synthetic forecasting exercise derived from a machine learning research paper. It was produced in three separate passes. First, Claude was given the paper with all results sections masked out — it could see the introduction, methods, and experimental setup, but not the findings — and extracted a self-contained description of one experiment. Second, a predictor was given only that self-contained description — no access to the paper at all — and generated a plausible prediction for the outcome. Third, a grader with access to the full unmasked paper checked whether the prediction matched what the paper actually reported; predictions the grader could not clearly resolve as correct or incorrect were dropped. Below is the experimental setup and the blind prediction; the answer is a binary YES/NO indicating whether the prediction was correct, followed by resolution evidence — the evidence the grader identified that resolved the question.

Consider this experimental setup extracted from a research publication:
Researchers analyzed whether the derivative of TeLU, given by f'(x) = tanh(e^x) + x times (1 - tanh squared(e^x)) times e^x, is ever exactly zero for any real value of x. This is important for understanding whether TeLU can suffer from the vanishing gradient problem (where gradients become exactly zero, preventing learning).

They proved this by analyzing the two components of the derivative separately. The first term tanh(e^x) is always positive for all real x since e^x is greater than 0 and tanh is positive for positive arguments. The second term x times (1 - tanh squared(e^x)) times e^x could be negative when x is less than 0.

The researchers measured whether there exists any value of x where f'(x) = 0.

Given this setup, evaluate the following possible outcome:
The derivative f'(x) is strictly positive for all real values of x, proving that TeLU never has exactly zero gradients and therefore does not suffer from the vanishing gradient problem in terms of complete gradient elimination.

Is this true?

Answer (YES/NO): NO